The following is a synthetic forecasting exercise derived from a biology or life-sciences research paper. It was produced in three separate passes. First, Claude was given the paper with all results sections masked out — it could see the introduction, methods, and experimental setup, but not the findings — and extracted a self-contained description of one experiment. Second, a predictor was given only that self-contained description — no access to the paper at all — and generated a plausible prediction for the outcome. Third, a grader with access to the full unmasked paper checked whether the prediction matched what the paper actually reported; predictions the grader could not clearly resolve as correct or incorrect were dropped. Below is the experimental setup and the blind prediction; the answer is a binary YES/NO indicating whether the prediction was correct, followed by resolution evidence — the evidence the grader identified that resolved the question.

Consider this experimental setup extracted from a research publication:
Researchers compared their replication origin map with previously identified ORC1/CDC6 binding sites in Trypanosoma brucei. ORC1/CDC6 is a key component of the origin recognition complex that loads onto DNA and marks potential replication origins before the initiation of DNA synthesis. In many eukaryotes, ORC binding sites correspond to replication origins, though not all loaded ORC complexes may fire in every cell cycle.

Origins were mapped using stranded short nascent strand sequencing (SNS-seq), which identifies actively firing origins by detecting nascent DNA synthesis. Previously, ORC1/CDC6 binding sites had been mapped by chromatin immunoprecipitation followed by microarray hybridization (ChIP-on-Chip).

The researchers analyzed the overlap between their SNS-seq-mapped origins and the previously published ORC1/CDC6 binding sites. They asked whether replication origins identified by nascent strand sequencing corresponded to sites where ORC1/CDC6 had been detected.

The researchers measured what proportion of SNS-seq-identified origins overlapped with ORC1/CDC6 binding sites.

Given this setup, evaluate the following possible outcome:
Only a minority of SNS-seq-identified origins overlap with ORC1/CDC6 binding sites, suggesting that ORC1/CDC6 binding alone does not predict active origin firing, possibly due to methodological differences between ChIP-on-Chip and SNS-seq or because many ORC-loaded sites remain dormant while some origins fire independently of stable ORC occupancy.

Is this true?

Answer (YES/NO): YES